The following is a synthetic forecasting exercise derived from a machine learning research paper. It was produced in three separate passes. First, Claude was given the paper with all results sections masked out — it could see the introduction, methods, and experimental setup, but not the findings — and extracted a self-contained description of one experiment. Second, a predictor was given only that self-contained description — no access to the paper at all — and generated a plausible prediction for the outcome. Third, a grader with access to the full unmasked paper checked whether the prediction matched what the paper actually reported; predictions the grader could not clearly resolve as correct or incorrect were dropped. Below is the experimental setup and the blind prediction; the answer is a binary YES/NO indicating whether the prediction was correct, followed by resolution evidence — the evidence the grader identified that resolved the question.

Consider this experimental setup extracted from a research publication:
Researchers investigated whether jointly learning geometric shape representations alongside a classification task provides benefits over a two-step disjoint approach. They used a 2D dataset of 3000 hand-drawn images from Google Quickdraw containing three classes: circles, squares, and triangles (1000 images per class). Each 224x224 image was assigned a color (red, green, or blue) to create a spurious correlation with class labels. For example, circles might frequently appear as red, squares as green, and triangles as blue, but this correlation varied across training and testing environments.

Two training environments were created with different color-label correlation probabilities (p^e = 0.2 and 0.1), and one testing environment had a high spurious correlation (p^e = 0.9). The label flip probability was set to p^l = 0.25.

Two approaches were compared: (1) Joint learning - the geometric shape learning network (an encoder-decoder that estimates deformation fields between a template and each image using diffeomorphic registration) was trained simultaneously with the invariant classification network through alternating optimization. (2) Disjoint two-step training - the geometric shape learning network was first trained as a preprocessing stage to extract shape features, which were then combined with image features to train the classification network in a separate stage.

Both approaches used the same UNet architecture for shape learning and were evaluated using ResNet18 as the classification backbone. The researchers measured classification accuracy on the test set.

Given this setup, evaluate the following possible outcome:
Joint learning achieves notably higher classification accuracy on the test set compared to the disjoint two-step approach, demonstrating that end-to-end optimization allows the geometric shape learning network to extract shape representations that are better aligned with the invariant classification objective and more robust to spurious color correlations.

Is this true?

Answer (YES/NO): YES